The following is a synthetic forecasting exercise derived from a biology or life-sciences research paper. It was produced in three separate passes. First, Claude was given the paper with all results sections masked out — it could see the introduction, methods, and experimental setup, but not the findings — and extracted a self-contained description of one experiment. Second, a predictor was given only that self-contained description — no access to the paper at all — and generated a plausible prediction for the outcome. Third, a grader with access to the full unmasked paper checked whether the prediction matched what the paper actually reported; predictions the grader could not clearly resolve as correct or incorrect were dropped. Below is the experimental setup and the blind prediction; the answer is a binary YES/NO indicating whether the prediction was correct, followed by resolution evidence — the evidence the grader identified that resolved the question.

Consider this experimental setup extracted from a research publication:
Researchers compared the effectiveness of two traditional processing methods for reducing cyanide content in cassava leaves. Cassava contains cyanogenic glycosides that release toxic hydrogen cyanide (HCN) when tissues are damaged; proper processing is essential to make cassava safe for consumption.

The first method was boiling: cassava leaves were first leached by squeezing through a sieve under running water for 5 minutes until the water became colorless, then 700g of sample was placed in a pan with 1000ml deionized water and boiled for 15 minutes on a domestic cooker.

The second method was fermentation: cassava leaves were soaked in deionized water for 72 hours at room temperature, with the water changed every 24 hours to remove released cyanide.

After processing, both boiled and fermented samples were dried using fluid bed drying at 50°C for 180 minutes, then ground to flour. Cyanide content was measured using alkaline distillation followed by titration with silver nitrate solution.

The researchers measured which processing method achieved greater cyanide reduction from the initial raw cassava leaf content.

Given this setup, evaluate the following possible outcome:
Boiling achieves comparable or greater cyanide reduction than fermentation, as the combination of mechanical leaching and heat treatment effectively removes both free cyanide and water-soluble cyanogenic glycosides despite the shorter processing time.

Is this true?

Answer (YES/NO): NO